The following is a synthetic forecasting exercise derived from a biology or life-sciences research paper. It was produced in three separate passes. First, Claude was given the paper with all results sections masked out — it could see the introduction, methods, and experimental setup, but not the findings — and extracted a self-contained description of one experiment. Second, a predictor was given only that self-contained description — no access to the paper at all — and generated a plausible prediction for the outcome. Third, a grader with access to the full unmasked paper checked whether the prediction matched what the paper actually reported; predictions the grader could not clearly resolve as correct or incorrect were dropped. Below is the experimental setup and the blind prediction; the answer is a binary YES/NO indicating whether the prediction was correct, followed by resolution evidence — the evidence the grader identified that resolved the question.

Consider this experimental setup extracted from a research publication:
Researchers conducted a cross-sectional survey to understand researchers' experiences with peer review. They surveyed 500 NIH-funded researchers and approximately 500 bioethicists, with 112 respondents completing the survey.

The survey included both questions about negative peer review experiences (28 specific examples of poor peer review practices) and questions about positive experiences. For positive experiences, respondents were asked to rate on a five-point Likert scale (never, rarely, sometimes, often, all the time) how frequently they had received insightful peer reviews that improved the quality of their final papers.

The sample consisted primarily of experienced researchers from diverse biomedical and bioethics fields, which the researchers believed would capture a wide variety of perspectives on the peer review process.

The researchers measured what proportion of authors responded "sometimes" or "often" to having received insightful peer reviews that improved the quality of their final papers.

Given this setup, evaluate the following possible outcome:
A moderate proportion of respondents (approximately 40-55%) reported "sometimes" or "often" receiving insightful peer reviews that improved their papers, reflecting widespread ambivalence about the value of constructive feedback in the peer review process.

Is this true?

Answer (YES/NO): NO